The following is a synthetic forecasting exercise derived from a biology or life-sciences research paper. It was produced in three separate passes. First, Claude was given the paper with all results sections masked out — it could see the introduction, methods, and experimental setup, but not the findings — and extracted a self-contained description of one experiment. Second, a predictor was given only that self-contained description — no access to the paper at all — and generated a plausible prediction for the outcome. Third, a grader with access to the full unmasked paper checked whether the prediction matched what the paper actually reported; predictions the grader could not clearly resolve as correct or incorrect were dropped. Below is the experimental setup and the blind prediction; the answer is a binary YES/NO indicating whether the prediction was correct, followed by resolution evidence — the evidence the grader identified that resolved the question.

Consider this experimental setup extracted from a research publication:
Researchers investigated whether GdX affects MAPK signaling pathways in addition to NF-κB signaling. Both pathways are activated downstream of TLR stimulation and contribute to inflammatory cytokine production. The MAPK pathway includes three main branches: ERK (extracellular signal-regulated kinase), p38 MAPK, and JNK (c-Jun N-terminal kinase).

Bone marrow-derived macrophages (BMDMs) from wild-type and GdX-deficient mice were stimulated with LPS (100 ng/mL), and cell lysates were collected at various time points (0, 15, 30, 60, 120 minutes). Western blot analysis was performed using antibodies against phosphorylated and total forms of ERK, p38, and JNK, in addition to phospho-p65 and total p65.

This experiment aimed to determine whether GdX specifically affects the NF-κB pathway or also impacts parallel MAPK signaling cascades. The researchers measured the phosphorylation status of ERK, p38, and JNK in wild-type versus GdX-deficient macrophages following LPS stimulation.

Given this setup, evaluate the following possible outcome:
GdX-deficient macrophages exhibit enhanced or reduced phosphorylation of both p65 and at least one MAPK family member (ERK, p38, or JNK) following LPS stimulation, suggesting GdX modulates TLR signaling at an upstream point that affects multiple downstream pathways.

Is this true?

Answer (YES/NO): NO